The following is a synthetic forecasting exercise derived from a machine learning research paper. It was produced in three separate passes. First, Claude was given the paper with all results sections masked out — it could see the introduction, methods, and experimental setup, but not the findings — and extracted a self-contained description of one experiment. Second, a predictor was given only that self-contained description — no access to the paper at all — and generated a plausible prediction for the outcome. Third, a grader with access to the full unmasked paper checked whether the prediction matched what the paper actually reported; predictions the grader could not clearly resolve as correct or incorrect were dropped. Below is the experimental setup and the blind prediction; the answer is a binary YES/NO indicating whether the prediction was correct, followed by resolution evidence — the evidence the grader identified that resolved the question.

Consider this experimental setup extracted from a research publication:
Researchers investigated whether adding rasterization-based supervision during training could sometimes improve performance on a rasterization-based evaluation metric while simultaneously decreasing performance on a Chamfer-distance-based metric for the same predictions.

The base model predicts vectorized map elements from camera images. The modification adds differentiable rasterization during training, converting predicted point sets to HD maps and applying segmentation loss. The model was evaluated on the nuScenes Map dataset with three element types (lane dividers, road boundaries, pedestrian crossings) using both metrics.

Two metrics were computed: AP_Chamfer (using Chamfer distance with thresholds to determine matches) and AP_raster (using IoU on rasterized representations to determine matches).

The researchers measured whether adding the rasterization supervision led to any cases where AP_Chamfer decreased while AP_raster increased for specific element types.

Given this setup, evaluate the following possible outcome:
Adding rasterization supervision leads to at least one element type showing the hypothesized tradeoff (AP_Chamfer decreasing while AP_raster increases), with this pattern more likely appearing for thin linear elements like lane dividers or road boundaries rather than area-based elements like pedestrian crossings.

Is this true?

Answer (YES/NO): YES